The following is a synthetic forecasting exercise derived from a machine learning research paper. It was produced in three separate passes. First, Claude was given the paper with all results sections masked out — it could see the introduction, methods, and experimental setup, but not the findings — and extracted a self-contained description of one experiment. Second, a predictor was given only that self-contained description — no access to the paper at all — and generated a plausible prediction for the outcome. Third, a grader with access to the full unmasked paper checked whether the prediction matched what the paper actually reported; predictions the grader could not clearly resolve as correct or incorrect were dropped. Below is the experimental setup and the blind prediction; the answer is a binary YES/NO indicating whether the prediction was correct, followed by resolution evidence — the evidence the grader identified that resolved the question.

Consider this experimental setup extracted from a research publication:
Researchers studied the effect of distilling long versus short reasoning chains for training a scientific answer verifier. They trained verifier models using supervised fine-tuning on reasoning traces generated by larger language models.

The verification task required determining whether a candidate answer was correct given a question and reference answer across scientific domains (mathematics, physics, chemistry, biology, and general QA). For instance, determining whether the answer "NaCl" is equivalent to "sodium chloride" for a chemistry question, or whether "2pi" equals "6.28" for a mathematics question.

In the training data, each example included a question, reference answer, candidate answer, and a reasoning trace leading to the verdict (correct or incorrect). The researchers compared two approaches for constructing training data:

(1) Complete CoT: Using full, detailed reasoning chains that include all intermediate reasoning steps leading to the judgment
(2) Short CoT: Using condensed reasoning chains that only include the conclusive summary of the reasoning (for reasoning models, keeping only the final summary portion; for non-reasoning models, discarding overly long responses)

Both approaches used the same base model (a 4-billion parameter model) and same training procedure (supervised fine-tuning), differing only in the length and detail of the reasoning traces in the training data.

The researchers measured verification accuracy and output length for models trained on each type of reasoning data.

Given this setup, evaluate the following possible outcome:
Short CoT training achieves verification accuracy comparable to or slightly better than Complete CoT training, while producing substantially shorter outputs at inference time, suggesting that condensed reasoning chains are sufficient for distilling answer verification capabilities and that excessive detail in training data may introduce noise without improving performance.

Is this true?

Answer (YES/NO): YES